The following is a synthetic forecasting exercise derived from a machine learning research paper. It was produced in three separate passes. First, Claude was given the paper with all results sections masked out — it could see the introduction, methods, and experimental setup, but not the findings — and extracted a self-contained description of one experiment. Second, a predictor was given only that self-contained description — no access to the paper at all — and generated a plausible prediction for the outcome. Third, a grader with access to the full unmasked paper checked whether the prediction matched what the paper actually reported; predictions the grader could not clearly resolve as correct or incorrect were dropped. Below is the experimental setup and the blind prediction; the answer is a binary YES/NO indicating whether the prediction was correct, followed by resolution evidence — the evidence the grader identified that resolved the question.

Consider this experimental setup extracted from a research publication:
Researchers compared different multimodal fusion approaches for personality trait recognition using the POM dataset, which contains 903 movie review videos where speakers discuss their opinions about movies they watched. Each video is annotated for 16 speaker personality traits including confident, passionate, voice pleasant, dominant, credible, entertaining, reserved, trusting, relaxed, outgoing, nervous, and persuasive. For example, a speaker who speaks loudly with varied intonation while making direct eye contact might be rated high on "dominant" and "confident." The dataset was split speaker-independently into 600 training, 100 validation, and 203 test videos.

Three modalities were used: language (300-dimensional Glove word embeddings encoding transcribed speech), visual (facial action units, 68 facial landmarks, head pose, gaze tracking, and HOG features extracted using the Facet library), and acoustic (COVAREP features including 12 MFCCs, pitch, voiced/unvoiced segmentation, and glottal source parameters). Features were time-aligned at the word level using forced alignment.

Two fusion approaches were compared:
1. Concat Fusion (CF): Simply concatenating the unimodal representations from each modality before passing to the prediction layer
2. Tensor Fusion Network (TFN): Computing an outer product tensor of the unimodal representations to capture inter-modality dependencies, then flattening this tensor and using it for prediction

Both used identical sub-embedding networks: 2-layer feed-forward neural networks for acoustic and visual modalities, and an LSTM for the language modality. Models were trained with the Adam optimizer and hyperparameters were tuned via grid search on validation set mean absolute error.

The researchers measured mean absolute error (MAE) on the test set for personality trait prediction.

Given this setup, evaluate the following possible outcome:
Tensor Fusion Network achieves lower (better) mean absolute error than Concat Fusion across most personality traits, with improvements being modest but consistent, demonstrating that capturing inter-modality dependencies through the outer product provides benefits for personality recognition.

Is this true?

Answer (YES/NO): NO